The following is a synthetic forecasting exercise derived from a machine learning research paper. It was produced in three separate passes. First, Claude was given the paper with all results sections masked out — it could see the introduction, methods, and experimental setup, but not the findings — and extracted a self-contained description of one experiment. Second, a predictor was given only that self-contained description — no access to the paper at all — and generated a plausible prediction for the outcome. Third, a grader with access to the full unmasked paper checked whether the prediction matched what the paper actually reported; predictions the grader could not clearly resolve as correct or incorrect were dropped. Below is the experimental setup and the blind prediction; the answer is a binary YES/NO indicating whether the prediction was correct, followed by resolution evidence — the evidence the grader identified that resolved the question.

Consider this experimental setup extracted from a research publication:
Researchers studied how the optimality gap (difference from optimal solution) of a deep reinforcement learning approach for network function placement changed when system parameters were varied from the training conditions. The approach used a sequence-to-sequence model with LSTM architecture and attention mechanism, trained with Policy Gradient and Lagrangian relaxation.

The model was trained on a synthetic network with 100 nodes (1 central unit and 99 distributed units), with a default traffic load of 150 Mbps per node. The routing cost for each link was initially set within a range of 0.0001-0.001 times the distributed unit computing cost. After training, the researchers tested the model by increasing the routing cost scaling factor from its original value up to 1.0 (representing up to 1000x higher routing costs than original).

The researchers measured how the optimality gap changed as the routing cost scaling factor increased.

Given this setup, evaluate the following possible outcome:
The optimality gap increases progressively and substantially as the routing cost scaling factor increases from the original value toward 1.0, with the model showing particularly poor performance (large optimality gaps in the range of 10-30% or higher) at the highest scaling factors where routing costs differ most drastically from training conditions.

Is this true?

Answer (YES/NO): NO